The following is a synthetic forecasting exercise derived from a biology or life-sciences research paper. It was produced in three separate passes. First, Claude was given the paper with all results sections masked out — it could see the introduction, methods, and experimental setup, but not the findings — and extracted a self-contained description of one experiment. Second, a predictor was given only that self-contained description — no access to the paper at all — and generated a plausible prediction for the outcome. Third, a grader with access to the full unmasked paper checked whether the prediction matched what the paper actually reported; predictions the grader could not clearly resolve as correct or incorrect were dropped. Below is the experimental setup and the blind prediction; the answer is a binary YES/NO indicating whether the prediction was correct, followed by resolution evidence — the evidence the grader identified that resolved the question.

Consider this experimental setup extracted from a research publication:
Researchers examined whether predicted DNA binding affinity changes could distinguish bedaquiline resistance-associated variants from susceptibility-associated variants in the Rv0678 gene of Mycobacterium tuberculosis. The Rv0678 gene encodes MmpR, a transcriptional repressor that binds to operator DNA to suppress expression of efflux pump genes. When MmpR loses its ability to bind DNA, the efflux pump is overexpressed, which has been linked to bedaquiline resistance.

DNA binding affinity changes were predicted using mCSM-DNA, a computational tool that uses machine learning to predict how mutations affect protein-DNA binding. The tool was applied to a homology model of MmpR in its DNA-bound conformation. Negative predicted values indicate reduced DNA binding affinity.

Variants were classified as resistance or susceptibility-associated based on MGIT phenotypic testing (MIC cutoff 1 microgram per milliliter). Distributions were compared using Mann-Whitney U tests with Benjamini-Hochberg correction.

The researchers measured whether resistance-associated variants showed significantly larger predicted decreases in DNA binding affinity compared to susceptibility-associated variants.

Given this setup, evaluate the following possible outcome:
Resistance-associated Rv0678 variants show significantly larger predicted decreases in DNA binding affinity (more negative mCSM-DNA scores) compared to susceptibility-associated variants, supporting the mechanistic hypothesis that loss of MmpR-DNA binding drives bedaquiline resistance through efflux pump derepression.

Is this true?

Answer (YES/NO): NO